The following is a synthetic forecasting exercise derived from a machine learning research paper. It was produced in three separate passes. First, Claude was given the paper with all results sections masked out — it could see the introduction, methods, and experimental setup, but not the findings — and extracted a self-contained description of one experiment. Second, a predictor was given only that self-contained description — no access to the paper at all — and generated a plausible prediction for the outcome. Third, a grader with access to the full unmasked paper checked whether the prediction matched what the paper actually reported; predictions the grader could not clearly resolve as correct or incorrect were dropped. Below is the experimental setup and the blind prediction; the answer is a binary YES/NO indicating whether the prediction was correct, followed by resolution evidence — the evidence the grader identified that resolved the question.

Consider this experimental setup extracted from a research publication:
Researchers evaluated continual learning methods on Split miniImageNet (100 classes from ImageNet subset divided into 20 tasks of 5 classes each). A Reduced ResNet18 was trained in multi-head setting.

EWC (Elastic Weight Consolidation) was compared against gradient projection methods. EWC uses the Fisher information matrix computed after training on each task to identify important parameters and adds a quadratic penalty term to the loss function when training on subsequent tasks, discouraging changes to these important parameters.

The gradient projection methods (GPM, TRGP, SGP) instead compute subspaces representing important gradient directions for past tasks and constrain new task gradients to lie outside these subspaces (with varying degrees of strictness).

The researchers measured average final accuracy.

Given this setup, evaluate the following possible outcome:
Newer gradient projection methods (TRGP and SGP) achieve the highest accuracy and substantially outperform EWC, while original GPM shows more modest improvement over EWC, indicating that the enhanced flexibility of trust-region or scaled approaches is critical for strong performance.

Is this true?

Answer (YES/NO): NO